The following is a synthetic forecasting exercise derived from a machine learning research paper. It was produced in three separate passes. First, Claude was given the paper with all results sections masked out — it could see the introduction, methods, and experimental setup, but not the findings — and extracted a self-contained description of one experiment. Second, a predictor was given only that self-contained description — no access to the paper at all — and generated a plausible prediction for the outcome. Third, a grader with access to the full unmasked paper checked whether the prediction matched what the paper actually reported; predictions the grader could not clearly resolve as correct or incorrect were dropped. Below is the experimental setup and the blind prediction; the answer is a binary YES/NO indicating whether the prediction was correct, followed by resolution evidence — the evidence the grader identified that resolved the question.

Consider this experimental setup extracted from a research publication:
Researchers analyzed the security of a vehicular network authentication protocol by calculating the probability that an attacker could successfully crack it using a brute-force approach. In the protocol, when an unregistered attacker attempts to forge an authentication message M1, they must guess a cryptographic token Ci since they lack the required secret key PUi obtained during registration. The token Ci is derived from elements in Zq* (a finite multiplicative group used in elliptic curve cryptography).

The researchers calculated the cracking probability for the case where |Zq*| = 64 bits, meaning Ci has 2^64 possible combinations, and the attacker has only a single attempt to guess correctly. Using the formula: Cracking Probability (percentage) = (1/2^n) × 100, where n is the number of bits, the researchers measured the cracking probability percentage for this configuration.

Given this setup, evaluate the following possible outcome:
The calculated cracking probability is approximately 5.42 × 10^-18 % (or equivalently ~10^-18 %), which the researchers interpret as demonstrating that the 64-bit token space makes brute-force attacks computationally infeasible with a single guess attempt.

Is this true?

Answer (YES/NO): YES